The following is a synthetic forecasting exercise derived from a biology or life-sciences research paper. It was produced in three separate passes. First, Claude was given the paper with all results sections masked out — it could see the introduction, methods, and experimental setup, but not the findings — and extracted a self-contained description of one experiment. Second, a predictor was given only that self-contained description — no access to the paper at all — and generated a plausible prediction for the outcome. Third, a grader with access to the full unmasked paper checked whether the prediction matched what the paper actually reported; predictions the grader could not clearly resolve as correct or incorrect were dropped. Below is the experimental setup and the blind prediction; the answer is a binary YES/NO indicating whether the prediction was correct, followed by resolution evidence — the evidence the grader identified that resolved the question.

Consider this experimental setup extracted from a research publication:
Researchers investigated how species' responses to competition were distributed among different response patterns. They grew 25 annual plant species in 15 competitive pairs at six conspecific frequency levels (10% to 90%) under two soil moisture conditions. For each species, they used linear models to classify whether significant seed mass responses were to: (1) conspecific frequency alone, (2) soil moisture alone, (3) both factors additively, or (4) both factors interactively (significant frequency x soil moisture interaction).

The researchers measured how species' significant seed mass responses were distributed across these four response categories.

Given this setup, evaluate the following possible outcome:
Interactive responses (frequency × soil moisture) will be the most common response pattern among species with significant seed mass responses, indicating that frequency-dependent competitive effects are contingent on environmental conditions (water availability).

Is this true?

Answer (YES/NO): NO